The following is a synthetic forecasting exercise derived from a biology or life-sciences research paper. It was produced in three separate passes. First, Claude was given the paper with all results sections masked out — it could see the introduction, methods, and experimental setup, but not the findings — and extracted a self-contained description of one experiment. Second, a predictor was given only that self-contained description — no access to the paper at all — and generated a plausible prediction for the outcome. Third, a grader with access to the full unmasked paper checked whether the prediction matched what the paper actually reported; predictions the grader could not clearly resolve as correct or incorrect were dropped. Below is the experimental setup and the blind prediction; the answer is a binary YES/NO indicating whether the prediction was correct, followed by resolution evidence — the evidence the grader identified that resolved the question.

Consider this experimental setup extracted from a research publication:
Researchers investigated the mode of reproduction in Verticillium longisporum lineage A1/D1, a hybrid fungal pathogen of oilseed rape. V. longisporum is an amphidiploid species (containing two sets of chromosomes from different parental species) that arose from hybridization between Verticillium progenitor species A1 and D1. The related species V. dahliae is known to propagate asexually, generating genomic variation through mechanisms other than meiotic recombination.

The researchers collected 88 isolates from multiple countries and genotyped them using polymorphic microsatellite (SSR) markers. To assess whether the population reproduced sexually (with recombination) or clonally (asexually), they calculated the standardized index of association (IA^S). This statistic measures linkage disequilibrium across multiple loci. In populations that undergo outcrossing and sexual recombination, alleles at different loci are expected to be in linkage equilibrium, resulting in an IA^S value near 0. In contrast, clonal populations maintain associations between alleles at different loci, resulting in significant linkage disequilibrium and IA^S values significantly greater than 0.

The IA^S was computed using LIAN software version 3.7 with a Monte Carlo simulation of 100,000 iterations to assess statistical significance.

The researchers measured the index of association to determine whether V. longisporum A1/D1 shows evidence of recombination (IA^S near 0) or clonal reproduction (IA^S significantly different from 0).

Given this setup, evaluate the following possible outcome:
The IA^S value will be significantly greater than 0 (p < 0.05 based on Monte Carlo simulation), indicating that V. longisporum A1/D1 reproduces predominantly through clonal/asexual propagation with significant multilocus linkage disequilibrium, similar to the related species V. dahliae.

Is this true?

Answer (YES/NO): YES